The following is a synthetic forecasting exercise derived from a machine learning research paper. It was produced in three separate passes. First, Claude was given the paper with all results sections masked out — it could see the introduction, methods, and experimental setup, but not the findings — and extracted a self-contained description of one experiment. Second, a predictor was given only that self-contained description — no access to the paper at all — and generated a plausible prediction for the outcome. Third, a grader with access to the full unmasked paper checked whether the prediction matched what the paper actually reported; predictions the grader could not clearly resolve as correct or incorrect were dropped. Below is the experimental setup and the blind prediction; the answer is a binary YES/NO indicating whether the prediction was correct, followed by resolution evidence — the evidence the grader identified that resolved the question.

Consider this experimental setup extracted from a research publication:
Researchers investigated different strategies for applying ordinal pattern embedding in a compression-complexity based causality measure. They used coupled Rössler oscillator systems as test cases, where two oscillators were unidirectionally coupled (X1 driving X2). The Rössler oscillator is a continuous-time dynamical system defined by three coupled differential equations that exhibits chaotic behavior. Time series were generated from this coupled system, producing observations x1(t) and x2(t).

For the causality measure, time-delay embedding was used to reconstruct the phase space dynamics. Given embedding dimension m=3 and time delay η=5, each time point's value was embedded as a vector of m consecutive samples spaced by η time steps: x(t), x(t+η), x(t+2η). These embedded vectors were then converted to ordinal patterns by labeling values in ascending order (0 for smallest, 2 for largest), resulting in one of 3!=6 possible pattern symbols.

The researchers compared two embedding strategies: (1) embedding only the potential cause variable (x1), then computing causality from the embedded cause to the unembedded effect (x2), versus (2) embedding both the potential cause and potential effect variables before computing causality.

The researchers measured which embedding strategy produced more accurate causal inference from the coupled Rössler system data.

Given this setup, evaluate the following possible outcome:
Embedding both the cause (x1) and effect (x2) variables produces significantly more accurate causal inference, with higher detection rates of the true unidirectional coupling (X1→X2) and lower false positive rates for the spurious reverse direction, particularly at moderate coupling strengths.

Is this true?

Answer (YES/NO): NO